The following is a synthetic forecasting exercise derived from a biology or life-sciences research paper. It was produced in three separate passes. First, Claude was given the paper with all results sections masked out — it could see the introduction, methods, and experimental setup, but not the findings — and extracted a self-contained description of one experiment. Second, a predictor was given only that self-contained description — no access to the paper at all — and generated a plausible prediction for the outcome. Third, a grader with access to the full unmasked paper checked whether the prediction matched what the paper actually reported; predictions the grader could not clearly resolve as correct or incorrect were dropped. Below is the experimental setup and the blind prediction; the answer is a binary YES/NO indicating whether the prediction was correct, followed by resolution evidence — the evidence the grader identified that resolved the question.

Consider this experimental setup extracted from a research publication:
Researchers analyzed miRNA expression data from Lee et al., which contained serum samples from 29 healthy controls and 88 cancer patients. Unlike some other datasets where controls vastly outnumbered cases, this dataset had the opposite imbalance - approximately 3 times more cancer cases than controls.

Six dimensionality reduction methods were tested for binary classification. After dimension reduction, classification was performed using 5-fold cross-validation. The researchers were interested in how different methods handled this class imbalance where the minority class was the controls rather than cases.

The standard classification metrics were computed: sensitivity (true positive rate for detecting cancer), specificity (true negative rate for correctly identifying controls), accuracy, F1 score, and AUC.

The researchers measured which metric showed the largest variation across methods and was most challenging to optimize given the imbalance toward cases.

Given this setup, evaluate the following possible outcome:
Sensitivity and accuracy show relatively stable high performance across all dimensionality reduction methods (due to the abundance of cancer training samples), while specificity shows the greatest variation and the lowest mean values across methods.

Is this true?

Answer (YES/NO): YES